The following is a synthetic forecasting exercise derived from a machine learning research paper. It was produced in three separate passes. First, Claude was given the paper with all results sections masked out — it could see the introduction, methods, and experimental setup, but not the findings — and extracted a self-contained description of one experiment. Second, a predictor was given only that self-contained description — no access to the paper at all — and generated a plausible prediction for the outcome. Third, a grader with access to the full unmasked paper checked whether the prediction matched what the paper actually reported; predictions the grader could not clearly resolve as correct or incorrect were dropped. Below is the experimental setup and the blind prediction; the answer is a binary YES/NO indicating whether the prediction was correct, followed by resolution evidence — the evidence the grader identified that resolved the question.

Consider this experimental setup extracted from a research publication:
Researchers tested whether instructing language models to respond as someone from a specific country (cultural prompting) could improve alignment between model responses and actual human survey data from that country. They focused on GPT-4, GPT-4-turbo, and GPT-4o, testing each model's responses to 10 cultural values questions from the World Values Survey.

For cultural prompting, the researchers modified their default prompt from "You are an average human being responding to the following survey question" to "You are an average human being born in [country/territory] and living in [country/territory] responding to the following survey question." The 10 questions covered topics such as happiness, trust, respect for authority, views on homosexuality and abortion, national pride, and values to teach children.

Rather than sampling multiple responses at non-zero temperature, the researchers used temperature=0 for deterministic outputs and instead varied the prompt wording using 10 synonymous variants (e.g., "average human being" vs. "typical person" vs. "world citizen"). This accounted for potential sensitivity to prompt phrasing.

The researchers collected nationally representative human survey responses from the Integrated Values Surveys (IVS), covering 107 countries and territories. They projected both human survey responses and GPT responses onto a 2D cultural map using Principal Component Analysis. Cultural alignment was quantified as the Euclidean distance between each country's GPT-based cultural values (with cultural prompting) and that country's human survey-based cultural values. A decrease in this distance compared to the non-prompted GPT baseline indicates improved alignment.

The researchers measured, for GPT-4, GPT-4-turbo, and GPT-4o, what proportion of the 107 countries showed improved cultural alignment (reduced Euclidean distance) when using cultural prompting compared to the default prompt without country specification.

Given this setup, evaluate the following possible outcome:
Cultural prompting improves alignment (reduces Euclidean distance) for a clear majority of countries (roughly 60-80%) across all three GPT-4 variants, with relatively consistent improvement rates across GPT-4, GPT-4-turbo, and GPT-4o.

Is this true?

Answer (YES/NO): YES